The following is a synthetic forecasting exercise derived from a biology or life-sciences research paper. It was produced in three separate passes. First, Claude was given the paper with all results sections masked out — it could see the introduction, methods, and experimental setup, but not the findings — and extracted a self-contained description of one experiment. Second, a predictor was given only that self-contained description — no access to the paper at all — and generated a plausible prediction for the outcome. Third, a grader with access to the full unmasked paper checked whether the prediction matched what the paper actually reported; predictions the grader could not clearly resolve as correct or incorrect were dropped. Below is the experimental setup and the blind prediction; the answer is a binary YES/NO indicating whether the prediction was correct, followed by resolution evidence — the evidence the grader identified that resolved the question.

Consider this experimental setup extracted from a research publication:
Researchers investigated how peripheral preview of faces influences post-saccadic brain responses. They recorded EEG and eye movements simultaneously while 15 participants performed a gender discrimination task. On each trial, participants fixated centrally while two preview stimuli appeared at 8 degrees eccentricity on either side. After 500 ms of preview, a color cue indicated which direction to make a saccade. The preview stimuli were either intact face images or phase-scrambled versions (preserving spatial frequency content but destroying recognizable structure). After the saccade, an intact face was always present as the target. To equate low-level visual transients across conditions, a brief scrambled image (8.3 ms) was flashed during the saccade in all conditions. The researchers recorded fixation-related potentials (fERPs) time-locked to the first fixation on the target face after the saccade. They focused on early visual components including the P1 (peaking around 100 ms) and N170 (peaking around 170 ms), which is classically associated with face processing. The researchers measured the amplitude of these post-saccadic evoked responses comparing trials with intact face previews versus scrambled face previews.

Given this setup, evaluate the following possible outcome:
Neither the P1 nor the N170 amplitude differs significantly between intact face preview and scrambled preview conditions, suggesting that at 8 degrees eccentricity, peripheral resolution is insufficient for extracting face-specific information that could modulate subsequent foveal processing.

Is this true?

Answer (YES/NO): NO